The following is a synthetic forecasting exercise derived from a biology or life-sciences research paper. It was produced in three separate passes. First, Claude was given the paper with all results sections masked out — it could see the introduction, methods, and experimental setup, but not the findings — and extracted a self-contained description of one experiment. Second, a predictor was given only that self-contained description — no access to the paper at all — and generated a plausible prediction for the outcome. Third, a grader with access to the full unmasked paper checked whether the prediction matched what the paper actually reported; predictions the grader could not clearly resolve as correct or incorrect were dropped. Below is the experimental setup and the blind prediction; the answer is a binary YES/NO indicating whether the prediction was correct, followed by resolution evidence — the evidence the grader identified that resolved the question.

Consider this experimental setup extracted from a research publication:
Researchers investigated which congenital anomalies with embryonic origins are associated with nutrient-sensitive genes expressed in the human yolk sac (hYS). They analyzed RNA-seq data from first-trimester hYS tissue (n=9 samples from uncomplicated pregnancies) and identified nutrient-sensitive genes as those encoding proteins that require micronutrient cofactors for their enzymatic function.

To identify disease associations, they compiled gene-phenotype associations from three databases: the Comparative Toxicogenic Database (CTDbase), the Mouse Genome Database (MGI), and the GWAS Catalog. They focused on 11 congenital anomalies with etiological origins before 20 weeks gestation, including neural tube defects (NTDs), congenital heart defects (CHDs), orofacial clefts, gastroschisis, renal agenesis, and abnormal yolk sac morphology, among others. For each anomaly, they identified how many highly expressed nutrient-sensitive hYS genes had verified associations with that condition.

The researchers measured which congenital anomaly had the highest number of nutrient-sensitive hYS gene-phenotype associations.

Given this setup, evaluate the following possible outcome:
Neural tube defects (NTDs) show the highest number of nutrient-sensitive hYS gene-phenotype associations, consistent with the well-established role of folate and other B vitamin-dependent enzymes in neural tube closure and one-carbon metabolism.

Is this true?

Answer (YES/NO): NO